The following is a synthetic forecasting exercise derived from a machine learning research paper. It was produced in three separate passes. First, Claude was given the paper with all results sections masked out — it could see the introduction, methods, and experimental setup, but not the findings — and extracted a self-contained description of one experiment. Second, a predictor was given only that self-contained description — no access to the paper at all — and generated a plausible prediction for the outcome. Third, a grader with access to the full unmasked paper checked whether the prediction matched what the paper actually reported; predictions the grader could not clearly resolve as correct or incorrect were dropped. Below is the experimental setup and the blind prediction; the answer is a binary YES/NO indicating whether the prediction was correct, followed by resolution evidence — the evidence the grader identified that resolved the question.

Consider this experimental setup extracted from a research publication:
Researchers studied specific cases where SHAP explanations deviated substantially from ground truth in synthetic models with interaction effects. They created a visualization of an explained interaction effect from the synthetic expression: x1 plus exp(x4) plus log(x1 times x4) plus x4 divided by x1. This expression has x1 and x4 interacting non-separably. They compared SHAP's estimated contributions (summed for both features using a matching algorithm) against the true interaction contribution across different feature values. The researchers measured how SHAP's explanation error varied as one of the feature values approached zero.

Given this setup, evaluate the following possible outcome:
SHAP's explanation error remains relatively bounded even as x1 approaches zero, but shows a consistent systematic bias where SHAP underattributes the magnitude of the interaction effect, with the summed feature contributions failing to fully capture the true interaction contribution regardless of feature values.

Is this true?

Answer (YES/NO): NO